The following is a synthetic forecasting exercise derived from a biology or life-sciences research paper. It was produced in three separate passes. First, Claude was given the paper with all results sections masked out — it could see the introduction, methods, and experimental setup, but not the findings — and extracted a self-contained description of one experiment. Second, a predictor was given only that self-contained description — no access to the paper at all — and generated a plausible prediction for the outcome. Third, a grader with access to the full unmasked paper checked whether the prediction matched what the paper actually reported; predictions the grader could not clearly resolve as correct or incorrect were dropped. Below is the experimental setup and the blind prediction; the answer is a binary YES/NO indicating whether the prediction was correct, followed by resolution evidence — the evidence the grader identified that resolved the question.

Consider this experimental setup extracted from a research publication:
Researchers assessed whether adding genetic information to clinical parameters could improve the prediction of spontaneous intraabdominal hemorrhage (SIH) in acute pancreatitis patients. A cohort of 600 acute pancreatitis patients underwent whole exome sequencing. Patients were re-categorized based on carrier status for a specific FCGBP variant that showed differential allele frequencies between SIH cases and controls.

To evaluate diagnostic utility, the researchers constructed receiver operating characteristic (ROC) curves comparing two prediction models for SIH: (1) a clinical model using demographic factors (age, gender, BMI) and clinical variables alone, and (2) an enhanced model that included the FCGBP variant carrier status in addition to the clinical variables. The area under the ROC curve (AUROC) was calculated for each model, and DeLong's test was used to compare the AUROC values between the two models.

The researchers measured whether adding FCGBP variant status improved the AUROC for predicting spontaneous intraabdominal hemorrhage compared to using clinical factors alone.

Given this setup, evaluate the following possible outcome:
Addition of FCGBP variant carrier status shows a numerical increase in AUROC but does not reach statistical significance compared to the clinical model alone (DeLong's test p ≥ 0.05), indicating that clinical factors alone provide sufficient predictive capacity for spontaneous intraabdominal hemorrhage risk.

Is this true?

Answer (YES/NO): NO